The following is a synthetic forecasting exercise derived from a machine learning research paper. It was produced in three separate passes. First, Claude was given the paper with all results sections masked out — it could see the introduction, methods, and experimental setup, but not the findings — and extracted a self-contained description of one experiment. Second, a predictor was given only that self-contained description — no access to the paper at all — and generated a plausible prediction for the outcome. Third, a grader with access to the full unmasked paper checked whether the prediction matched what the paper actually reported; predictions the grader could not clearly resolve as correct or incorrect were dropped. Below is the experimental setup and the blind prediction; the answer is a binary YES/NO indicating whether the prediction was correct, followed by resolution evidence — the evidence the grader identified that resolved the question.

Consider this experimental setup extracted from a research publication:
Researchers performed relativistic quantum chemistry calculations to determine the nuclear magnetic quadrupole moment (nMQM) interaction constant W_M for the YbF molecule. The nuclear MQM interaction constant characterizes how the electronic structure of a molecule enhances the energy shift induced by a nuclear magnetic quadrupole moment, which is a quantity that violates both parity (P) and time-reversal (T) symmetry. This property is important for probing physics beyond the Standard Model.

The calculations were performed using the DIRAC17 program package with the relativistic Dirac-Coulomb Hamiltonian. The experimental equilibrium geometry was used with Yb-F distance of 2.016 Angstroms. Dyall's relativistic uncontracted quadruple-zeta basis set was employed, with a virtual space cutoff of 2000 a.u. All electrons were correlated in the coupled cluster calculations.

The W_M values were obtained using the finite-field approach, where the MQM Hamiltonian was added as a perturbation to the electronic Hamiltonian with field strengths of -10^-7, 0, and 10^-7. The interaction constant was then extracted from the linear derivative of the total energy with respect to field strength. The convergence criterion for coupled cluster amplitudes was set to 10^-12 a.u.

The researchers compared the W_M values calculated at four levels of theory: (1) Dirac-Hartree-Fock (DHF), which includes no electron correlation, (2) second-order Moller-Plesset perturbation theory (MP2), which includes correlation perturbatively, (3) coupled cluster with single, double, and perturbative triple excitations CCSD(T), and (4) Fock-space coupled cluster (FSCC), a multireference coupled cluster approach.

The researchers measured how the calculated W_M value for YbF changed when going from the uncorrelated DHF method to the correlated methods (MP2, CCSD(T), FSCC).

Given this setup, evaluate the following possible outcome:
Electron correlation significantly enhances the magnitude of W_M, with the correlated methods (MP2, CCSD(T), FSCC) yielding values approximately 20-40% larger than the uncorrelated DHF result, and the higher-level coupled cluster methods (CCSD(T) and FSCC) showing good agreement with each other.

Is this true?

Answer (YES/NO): NO